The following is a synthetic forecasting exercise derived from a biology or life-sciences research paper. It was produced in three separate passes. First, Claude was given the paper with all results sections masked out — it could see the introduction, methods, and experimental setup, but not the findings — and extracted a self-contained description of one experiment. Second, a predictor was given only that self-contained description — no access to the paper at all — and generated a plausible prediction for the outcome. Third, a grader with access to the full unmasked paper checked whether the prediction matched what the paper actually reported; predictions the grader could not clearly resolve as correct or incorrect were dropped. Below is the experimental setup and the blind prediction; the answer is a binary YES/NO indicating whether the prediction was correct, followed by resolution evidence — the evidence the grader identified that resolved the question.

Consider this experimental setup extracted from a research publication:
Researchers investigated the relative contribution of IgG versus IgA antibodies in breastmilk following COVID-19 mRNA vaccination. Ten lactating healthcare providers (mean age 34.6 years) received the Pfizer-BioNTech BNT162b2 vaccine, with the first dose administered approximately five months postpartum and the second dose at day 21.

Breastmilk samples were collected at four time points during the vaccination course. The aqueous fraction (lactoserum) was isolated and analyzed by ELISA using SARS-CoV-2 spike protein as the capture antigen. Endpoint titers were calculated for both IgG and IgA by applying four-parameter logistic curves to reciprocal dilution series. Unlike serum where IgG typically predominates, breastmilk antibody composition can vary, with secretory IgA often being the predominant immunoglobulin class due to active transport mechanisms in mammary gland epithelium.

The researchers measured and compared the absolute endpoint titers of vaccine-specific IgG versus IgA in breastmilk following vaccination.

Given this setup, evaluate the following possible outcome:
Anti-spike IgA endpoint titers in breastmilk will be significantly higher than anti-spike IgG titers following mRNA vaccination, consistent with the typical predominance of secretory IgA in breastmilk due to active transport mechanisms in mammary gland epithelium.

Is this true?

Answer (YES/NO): NO